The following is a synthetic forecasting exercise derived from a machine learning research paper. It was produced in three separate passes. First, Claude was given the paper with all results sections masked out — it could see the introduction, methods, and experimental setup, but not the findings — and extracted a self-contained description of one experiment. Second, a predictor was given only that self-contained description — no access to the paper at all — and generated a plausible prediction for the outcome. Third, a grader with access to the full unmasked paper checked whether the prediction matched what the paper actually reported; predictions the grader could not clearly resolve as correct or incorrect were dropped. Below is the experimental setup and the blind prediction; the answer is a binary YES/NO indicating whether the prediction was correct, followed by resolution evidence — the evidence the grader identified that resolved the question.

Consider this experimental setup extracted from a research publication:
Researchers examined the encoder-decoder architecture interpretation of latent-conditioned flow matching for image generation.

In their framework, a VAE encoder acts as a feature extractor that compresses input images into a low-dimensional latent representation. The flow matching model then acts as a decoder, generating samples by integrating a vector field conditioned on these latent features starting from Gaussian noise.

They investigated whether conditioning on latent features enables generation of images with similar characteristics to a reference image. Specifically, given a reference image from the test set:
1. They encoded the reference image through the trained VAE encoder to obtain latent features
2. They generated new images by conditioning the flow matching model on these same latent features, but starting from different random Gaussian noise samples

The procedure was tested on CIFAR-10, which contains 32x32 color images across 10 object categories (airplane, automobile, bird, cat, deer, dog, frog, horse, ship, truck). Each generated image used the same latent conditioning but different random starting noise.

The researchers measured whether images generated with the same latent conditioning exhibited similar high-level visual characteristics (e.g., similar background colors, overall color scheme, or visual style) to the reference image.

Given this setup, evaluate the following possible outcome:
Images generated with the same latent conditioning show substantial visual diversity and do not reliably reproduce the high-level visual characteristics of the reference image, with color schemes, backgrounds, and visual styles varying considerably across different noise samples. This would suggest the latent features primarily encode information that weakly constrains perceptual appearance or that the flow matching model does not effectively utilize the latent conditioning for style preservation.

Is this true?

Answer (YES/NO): NO